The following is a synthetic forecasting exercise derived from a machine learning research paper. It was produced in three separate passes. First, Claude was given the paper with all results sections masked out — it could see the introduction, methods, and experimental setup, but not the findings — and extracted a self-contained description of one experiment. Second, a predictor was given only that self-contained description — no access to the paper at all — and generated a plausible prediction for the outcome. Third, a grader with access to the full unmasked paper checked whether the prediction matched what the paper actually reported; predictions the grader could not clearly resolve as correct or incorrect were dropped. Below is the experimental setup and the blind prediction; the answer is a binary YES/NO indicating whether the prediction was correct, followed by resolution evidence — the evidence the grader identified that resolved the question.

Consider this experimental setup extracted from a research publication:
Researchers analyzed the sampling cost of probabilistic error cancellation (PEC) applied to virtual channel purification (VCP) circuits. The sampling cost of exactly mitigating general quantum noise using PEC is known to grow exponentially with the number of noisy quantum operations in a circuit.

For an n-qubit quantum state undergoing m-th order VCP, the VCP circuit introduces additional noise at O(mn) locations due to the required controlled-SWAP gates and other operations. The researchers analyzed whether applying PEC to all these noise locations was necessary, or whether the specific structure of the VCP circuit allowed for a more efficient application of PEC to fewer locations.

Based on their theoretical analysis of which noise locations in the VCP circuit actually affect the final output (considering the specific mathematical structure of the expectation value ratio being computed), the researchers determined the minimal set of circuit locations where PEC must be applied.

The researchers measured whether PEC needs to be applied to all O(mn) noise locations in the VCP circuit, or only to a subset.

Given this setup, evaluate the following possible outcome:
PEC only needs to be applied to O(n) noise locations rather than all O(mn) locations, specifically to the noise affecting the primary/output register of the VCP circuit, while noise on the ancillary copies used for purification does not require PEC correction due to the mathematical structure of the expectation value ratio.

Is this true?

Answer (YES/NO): YES